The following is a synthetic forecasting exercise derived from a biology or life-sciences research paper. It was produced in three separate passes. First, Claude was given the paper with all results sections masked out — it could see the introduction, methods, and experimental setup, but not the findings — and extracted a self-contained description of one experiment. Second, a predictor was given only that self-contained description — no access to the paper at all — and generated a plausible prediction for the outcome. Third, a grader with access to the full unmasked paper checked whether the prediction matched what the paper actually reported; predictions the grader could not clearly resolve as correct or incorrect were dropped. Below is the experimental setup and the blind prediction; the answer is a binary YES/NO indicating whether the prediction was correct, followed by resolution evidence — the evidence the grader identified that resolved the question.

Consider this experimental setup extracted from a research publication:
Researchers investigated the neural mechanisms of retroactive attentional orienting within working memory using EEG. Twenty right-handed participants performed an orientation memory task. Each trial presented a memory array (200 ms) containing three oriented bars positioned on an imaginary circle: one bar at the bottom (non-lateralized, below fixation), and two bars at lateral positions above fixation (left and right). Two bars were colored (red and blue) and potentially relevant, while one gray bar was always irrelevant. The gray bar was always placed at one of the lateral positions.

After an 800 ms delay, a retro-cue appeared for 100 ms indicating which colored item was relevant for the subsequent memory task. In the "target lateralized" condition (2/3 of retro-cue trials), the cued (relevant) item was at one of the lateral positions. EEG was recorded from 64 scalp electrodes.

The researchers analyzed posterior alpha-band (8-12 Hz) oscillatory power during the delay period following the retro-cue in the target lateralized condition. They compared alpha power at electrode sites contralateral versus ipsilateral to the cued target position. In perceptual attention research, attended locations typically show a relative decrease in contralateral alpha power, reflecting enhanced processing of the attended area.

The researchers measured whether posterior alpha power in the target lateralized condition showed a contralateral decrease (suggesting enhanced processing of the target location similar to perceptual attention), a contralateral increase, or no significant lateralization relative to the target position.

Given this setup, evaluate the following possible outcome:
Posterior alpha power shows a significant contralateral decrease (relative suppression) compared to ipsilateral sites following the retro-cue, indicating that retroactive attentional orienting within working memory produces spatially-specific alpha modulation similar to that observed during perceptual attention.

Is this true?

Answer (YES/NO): NO